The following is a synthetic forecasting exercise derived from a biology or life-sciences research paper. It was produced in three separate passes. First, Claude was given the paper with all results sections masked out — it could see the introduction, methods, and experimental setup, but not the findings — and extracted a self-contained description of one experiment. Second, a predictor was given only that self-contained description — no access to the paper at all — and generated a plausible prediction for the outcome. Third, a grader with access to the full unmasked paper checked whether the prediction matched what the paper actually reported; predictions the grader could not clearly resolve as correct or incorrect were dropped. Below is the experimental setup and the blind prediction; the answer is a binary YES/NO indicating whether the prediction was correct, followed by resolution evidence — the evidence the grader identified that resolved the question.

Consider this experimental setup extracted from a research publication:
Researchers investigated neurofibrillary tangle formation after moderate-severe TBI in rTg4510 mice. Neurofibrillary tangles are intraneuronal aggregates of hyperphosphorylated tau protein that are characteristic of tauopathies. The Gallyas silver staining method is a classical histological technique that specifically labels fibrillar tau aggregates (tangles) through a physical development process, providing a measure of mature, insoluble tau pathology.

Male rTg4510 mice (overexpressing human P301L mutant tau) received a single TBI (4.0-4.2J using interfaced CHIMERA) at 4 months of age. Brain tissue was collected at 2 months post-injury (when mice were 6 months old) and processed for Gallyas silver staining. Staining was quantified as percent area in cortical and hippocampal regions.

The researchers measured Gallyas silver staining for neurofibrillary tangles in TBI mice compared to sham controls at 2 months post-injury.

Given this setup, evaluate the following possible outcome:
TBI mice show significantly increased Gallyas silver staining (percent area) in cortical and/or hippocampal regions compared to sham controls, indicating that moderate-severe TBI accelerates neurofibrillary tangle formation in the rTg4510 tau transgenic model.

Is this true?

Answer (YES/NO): NO